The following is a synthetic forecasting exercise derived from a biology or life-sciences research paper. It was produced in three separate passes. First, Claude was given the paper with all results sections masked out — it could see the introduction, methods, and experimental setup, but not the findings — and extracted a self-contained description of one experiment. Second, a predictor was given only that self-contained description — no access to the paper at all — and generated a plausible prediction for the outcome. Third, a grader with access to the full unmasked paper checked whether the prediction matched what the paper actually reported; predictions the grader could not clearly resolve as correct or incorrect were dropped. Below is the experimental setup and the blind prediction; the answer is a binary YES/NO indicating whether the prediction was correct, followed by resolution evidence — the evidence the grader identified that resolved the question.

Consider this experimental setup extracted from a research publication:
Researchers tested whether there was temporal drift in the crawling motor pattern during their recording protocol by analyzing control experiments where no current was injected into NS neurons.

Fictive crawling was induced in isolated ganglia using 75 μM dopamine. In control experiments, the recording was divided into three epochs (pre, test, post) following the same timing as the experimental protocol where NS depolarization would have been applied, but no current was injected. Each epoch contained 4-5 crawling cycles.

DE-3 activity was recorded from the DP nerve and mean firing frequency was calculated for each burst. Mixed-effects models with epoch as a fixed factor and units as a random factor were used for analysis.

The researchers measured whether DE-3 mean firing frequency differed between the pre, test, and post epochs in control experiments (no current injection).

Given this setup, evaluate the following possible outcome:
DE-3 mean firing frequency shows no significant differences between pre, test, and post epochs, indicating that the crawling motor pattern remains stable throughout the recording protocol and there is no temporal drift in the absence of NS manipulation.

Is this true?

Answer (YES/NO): YES